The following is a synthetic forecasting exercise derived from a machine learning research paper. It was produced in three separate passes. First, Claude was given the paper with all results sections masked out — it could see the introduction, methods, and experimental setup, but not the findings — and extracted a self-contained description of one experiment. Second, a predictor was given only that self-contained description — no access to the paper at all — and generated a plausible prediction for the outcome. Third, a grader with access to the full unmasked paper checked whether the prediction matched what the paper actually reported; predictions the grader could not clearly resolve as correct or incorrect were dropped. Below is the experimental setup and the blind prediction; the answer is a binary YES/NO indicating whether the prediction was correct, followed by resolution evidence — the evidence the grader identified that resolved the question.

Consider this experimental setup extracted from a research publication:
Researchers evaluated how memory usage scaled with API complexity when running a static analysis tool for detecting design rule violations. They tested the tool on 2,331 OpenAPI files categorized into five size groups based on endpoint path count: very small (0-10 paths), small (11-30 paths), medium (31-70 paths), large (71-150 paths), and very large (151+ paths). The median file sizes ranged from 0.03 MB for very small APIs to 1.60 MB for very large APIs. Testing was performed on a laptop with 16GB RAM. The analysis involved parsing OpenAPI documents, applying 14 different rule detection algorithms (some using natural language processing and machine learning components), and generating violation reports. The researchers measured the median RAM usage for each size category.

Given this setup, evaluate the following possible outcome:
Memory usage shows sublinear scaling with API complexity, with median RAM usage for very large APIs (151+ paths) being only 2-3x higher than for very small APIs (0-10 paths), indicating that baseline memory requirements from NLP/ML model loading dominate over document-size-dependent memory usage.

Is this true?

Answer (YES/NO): YES